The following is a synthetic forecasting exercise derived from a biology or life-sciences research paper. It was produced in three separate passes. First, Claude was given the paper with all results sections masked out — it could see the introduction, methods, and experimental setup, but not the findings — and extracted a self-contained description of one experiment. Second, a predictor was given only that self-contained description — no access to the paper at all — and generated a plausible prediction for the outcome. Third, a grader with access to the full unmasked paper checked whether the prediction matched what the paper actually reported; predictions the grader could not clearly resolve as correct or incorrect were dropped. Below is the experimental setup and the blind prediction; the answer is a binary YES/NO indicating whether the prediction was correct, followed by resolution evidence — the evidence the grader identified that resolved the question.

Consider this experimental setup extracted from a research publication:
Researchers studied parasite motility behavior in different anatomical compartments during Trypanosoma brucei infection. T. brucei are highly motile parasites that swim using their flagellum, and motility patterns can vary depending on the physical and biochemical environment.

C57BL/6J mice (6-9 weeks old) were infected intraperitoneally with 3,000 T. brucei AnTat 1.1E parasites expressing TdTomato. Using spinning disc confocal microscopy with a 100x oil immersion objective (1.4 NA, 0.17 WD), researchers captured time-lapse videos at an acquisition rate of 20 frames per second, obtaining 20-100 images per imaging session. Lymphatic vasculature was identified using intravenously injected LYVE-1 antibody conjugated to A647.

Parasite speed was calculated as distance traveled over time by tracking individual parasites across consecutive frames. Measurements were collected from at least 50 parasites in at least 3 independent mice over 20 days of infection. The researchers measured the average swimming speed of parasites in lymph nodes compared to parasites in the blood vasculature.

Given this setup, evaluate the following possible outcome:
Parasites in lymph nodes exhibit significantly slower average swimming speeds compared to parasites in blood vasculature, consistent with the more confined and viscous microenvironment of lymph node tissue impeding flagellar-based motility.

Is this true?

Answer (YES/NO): NO